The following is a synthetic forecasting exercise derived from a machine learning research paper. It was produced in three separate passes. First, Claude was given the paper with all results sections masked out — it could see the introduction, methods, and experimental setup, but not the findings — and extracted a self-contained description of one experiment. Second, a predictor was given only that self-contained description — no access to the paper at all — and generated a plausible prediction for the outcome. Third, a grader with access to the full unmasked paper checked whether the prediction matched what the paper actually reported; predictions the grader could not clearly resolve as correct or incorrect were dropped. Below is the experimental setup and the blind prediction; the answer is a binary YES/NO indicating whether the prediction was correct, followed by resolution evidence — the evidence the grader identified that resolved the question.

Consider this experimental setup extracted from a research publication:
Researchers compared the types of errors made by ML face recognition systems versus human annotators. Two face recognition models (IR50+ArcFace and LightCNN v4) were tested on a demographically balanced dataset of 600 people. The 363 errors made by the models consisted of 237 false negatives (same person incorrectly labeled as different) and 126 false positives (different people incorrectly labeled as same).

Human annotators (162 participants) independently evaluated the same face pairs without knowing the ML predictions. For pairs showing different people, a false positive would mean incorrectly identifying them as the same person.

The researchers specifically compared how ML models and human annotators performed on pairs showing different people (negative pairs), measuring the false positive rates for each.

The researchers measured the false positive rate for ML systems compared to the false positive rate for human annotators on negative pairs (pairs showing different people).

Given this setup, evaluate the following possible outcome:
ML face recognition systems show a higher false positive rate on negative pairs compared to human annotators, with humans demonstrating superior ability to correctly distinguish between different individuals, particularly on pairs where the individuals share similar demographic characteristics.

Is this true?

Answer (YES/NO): NO